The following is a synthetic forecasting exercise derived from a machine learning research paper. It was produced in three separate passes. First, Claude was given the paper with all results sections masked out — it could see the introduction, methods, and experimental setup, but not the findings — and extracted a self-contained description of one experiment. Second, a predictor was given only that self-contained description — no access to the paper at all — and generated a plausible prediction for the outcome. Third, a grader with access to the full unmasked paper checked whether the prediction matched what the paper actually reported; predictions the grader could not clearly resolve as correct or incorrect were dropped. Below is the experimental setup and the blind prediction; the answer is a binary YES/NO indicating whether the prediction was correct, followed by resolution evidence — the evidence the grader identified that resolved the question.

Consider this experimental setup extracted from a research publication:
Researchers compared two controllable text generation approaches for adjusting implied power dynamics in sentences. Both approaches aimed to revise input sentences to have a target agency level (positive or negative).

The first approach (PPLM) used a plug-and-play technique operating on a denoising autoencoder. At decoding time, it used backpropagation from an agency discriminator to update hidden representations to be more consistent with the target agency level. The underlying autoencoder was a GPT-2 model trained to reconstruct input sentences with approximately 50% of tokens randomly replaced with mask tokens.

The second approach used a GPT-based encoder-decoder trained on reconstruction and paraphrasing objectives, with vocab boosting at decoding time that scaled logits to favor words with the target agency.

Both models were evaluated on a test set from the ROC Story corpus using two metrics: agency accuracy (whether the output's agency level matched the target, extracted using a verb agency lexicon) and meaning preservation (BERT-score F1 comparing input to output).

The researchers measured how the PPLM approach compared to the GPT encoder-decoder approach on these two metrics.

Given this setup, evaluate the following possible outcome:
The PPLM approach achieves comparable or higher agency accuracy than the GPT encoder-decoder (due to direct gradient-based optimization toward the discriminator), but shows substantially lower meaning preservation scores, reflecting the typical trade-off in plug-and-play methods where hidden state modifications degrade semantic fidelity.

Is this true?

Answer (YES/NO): NO